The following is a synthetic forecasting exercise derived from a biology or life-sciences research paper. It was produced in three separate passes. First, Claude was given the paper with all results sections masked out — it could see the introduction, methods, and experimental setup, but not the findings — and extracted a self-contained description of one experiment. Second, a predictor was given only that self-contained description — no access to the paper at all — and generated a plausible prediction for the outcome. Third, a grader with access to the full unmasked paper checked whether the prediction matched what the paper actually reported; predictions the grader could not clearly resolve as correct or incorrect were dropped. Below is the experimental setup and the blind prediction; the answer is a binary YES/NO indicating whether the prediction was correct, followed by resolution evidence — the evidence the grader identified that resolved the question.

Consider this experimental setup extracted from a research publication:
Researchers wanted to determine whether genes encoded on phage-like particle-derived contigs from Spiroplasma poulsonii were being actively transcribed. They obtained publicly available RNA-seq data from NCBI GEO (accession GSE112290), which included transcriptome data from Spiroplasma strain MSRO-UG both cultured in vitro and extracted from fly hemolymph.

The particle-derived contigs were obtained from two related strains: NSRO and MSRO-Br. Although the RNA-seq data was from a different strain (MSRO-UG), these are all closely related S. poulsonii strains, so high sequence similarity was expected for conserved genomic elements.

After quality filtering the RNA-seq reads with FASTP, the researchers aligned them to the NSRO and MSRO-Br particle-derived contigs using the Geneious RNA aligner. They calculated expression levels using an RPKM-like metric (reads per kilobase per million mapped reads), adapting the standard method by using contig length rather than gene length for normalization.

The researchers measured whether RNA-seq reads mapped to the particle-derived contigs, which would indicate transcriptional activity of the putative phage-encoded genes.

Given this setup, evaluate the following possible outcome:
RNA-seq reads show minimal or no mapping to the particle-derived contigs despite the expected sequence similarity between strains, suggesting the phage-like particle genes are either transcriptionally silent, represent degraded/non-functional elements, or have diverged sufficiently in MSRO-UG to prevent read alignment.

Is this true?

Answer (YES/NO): NO